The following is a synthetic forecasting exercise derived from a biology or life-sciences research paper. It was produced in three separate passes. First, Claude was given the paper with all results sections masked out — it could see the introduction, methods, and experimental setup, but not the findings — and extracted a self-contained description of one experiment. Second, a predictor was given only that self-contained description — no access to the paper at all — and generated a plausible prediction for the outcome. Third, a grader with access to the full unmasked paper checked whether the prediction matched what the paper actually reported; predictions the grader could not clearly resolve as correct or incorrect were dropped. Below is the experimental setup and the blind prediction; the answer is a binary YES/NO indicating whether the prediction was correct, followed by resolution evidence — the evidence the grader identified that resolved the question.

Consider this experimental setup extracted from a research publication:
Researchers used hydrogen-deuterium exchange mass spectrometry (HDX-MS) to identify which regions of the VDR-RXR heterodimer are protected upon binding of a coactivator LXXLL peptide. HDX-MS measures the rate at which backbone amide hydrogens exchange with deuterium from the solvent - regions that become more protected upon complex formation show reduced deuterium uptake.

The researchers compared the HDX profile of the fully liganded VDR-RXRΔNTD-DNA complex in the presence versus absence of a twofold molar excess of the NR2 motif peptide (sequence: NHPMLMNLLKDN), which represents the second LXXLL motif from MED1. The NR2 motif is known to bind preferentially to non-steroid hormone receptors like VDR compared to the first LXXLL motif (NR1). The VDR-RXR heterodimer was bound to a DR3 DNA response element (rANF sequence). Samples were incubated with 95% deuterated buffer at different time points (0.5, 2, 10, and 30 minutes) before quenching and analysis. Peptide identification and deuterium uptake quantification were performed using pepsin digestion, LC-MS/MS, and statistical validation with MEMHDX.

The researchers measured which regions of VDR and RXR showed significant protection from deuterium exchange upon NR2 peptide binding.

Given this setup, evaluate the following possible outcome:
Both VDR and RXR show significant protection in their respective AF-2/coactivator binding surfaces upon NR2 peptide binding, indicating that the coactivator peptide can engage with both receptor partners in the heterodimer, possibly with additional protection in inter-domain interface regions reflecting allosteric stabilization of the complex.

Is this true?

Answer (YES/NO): NO